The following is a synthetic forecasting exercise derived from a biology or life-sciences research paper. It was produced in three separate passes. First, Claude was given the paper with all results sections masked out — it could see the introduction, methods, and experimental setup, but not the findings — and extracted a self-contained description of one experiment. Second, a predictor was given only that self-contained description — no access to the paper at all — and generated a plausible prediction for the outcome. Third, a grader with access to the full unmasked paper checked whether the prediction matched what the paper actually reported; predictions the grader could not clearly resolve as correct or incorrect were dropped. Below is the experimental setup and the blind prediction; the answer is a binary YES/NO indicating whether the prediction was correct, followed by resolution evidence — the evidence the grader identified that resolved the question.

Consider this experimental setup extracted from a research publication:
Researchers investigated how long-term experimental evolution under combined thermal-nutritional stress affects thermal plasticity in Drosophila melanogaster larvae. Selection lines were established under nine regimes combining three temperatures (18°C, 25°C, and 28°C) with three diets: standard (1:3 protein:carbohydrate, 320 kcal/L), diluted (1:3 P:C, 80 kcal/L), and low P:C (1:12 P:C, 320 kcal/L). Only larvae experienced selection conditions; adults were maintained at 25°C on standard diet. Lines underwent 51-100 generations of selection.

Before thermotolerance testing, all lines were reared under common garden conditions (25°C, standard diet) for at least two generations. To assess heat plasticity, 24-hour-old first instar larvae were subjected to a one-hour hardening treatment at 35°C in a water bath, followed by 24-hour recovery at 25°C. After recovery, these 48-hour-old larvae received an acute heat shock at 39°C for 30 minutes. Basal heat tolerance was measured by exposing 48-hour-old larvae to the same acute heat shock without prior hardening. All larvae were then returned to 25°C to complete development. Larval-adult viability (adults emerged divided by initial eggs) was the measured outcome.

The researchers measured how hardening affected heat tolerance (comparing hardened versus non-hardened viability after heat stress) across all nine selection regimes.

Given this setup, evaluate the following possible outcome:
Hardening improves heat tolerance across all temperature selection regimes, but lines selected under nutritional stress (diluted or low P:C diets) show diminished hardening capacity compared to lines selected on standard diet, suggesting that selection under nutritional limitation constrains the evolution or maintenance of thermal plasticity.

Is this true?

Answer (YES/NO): NO